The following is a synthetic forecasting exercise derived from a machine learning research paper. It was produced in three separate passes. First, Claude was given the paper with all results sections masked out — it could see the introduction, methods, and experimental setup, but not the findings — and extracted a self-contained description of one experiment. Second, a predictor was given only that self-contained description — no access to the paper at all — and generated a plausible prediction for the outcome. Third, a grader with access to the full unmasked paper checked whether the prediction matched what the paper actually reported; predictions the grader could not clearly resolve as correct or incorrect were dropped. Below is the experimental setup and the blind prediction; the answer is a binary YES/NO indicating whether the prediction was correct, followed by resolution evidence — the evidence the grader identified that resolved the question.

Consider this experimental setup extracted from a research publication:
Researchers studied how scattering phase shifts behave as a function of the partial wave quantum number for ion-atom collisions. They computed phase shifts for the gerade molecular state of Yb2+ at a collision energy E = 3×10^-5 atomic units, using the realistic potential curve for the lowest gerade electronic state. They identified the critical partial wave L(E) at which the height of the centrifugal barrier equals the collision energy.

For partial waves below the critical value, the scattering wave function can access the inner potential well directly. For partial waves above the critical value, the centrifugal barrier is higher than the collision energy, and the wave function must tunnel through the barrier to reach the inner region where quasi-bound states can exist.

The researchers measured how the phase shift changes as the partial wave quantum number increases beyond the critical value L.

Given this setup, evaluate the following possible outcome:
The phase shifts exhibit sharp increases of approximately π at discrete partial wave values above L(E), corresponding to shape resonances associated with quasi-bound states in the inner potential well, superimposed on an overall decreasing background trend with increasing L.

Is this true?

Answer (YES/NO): NO